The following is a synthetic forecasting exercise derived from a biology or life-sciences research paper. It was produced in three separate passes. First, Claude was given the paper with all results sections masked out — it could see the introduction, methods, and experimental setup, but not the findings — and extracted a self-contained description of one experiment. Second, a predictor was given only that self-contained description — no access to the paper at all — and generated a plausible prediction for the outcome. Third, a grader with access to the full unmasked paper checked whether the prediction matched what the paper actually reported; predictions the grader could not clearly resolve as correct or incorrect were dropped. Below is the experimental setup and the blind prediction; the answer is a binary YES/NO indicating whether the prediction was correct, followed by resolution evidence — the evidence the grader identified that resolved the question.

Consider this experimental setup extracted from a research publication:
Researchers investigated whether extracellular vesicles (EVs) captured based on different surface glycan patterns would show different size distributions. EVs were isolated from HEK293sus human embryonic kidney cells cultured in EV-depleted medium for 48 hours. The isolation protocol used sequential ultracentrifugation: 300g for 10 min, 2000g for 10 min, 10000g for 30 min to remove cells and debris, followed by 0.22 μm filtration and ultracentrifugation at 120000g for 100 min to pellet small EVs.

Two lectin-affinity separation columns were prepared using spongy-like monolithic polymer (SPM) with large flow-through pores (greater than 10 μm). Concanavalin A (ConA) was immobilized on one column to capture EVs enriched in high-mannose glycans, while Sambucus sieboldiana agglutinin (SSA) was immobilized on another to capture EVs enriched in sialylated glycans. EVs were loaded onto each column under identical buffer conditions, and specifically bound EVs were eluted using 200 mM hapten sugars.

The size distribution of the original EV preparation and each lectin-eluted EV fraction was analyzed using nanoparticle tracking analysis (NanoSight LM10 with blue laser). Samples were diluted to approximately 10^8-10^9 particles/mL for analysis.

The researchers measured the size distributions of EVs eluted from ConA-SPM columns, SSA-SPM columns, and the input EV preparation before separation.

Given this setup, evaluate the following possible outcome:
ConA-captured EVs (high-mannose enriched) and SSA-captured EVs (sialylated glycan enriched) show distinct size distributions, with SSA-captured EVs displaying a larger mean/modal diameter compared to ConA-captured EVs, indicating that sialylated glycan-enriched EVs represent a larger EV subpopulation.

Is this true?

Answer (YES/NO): NO